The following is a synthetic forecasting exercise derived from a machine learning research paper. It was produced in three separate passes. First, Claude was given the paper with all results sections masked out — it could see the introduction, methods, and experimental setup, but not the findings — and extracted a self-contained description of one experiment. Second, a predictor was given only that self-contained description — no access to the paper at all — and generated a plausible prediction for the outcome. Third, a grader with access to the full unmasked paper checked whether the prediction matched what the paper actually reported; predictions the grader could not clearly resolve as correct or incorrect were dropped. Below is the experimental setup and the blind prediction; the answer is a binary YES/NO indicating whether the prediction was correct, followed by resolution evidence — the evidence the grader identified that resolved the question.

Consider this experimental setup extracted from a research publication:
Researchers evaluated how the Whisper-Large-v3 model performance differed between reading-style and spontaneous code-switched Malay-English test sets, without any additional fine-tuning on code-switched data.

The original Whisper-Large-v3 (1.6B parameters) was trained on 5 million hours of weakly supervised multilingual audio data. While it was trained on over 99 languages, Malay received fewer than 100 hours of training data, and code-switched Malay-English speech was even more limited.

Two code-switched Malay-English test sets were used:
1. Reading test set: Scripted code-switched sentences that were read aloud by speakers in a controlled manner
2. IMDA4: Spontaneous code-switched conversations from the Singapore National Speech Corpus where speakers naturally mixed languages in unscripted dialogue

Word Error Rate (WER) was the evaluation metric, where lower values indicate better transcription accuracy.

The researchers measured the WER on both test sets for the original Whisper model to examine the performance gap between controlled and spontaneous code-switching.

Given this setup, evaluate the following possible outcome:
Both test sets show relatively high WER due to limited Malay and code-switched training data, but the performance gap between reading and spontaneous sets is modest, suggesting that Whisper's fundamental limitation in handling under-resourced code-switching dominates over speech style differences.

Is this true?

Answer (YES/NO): NO